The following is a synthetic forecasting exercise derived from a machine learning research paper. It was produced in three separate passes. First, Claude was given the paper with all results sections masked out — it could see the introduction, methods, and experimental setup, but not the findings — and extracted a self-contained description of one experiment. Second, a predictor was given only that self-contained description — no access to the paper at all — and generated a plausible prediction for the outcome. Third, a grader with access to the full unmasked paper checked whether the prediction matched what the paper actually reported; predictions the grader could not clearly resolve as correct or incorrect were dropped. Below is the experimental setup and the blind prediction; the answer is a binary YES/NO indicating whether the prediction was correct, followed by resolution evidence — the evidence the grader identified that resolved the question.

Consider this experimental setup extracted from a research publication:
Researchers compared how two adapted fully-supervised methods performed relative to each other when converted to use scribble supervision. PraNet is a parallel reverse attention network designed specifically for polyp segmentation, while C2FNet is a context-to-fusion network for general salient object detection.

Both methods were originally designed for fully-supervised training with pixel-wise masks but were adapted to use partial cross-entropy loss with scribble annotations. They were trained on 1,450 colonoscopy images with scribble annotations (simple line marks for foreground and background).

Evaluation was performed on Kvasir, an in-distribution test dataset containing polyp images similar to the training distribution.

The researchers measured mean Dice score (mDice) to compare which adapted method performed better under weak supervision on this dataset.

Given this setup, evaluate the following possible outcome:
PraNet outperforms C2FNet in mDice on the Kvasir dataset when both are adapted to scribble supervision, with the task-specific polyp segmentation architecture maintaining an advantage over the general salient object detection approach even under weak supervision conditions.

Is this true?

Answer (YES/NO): NO